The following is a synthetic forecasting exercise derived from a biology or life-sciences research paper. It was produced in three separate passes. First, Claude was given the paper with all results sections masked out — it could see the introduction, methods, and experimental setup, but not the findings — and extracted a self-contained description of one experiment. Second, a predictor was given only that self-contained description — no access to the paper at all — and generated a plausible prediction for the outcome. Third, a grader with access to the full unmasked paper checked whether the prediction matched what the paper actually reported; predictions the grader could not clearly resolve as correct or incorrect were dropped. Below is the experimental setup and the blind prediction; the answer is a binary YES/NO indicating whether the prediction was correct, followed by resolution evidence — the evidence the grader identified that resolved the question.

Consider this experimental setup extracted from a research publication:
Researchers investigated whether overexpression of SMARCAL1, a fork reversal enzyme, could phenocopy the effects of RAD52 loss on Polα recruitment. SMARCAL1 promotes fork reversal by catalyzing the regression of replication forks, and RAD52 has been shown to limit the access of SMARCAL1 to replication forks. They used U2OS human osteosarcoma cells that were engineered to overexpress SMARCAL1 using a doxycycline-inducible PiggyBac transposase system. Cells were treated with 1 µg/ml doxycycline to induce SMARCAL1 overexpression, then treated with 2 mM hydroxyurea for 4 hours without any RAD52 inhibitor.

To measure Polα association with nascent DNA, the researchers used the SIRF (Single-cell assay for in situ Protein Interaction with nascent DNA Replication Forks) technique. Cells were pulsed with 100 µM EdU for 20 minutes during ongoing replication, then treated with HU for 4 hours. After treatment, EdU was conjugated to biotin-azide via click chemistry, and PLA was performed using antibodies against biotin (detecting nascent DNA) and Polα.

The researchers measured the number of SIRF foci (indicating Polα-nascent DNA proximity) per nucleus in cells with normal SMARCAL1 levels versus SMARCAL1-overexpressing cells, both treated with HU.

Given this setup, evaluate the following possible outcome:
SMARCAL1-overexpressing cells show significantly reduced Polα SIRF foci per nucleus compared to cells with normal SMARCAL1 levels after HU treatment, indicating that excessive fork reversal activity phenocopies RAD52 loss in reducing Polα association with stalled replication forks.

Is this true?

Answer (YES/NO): NO